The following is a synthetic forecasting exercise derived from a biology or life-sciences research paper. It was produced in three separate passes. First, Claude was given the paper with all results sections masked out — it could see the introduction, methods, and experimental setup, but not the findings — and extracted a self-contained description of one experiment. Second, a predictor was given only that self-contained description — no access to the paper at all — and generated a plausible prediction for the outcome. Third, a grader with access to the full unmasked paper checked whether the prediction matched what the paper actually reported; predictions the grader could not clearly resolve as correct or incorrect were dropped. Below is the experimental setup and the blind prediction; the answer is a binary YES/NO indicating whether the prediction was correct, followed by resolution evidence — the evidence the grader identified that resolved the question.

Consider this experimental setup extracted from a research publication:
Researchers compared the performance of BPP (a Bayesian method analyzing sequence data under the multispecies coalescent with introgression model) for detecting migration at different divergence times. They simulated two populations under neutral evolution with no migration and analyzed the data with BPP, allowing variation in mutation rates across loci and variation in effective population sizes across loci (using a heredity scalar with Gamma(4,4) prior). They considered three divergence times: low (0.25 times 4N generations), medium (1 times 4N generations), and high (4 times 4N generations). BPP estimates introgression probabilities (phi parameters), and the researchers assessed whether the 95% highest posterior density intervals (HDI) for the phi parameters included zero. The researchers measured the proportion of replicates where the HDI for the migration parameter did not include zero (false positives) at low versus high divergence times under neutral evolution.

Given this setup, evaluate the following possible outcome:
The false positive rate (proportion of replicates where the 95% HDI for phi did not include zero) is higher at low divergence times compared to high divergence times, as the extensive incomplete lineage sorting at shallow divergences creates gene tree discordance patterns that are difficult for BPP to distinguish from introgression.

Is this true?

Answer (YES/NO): YES